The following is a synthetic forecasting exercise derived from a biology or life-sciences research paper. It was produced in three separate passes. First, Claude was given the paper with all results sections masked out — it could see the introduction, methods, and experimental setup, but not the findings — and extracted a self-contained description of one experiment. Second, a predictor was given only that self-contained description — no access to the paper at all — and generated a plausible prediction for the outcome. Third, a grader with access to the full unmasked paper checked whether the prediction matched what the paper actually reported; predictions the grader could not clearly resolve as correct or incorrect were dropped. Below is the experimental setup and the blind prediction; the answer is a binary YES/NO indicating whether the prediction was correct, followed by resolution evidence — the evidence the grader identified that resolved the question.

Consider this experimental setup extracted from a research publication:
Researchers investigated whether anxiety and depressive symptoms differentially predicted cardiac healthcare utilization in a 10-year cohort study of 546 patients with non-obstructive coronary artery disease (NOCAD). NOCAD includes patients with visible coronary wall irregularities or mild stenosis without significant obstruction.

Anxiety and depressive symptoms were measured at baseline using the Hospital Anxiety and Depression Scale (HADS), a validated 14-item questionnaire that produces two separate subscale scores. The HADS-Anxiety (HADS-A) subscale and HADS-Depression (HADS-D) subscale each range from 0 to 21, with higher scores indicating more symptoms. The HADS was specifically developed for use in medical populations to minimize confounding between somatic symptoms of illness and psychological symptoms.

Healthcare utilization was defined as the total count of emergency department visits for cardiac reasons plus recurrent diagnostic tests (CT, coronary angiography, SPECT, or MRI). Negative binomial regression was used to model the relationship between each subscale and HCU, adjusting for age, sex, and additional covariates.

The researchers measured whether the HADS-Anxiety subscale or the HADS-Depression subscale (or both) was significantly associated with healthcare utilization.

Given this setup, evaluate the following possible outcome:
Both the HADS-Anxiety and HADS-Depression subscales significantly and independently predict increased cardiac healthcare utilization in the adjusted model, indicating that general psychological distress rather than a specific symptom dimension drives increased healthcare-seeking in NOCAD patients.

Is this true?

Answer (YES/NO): NO